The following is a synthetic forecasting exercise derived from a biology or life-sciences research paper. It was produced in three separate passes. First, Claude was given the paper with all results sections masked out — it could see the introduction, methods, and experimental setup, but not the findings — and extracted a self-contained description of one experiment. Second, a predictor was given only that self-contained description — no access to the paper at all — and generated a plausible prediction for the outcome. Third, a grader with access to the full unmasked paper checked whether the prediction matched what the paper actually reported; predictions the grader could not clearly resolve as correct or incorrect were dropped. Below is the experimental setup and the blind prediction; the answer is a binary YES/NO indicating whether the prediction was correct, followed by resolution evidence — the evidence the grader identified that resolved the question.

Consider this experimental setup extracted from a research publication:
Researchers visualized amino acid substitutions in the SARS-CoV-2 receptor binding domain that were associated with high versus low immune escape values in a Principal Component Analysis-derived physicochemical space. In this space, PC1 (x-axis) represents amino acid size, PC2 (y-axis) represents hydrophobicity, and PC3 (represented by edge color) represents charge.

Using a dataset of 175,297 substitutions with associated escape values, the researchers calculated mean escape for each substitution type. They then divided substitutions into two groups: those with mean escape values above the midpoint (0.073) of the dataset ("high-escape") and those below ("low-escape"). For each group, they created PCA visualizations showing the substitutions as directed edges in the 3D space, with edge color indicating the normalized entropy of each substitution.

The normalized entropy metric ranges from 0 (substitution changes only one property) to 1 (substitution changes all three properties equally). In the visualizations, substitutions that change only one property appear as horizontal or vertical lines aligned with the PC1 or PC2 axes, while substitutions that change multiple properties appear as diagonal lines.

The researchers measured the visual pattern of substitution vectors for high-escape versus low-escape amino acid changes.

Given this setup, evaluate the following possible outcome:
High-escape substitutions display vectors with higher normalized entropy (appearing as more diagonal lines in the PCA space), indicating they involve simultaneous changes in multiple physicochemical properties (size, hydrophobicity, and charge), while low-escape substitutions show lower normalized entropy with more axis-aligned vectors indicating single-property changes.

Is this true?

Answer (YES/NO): YES